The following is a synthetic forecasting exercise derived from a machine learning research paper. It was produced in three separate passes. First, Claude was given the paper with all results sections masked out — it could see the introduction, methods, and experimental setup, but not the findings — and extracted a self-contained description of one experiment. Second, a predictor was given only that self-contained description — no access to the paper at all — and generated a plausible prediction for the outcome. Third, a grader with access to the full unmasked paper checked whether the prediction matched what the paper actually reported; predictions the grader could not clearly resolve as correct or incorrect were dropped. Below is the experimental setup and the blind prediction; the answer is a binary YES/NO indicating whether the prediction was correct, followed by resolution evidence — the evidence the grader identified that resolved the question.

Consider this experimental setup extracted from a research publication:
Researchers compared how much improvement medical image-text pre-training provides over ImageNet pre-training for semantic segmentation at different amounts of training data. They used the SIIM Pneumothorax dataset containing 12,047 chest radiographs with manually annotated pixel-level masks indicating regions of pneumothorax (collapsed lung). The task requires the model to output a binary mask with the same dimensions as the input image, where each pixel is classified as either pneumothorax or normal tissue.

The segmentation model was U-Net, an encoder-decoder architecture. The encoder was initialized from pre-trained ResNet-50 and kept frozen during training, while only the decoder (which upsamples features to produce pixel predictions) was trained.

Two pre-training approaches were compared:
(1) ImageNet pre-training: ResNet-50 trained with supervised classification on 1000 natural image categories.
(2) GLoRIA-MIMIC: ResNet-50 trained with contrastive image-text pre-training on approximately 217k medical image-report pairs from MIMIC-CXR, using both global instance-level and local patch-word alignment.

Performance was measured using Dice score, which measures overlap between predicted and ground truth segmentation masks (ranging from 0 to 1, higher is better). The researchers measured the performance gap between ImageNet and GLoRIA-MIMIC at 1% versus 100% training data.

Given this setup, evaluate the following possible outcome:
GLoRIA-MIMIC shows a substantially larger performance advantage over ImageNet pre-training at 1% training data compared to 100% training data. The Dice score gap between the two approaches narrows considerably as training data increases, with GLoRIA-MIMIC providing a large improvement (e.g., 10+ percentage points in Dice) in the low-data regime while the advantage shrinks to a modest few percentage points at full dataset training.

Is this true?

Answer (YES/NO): YES